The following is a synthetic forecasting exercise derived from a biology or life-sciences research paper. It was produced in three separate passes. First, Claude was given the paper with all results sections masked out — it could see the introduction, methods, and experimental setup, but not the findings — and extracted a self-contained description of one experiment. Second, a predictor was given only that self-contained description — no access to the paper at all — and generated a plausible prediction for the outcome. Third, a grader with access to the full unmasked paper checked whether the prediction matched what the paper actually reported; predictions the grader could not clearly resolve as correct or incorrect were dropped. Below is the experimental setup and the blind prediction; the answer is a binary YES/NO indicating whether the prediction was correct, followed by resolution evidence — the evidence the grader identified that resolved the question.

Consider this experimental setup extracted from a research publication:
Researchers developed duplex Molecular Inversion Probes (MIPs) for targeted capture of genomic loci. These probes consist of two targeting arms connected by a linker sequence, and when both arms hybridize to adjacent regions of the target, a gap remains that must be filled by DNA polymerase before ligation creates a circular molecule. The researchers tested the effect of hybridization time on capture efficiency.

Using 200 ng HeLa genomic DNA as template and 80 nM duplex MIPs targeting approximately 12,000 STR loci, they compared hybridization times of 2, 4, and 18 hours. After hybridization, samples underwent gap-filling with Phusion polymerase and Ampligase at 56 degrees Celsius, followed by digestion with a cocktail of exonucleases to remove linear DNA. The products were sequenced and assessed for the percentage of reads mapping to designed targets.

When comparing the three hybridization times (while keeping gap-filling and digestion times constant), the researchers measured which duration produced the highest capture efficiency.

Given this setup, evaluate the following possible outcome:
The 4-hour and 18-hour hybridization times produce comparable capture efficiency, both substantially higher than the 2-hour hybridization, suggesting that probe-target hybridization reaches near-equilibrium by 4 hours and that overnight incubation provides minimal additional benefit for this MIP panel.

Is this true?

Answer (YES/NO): NO